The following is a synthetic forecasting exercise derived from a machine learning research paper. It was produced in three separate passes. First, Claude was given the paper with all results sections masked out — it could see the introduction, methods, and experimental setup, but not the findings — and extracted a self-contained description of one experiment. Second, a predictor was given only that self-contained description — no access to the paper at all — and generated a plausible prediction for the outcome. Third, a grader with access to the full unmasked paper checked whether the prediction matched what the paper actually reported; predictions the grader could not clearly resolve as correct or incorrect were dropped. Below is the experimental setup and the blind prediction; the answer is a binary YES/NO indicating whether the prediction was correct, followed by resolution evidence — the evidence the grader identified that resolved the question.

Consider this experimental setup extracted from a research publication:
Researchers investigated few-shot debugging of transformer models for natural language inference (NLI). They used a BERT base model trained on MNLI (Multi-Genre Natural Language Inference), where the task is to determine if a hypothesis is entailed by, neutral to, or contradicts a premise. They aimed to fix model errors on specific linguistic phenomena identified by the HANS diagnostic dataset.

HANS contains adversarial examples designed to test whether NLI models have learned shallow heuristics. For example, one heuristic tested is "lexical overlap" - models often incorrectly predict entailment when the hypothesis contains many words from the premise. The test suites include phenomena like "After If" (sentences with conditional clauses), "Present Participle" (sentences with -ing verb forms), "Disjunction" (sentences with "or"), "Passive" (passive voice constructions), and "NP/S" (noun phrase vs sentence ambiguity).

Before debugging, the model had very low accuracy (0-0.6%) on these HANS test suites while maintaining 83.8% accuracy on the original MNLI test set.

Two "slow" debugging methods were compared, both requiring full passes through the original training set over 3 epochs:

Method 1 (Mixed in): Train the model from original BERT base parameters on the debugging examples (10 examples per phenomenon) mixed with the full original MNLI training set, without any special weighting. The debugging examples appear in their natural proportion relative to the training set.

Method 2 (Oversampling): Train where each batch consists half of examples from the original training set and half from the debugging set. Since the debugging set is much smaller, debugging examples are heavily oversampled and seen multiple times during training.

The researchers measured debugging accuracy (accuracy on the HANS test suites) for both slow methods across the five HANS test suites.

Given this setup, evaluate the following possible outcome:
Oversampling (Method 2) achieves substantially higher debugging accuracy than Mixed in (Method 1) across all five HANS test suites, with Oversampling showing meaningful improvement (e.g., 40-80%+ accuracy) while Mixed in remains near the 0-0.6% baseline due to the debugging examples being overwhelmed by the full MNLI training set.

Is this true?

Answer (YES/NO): NO